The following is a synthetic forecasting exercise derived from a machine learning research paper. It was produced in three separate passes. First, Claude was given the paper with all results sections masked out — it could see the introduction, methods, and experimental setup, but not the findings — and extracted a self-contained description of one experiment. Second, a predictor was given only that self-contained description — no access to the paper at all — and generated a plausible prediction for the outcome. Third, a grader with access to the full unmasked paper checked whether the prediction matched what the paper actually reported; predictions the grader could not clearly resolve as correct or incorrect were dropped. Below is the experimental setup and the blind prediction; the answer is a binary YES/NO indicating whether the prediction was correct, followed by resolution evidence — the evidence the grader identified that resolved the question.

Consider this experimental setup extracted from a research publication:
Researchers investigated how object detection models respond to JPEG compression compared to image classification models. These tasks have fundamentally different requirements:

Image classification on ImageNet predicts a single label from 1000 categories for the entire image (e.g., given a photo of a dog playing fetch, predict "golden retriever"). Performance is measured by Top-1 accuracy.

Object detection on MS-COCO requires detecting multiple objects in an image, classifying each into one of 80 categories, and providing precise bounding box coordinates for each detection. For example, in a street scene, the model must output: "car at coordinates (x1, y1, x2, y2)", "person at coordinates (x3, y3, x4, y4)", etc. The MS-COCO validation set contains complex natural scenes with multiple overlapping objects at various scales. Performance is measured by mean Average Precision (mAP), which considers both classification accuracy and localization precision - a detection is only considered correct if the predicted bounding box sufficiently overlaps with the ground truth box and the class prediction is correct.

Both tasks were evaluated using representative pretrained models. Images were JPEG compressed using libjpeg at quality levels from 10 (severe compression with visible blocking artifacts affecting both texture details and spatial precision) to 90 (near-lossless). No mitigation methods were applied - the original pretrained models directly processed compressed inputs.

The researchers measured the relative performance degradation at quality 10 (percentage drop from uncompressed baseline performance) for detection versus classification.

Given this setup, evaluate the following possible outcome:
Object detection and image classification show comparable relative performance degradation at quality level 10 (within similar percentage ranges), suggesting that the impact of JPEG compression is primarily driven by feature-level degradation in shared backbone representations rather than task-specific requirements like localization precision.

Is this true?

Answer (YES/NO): NO